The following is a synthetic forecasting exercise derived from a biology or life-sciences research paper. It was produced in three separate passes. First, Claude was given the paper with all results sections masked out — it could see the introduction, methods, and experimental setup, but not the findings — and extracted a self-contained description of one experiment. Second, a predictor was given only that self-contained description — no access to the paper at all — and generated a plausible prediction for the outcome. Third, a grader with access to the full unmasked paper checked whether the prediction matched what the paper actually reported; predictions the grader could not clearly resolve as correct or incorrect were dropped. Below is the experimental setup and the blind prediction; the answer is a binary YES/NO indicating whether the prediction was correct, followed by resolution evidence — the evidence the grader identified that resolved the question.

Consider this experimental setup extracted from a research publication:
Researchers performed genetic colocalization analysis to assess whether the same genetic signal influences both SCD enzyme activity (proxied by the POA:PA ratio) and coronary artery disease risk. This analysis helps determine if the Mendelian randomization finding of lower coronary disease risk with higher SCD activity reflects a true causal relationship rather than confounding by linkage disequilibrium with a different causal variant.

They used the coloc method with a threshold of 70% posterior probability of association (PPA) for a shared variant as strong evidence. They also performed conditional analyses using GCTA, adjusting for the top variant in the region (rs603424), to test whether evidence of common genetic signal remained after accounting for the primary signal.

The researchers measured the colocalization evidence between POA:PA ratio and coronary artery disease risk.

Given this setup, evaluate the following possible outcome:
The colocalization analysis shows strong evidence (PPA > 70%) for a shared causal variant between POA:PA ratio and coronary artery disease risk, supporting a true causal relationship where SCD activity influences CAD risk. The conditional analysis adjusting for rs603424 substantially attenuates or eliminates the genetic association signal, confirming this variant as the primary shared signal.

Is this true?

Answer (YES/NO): YES